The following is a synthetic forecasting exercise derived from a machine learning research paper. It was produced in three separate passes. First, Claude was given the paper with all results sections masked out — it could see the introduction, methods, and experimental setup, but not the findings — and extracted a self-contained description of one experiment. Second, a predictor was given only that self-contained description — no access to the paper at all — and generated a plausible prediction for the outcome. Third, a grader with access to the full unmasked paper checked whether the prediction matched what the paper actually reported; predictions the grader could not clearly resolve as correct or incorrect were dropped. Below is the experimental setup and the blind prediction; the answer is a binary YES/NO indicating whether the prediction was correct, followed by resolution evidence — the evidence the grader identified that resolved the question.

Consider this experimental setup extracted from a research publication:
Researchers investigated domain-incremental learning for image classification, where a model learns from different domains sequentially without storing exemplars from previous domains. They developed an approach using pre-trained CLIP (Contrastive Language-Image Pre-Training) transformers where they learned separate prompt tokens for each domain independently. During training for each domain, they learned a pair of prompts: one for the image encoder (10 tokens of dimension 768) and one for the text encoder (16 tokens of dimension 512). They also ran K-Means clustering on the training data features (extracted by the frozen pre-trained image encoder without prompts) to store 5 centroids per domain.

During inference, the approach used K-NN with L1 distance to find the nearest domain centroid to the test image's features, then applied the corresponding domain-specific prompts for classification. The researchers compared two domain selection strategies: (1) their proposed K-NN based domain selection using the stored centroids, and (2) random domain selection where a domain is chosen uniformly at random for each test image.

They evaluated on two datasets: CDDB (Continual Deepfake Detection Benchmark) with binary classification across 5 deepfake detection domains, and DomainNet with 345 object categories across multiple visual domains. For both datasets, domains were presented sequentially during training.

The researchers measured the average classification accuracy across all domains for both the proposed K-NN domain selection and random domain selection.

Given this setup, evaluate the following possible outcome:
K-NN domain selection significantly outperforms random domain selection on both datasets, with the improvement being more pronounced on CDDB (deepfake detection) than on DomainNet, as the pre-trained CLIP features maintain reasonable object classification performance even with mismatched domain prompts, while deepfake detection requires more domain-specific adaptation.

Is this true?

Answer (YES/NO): NO